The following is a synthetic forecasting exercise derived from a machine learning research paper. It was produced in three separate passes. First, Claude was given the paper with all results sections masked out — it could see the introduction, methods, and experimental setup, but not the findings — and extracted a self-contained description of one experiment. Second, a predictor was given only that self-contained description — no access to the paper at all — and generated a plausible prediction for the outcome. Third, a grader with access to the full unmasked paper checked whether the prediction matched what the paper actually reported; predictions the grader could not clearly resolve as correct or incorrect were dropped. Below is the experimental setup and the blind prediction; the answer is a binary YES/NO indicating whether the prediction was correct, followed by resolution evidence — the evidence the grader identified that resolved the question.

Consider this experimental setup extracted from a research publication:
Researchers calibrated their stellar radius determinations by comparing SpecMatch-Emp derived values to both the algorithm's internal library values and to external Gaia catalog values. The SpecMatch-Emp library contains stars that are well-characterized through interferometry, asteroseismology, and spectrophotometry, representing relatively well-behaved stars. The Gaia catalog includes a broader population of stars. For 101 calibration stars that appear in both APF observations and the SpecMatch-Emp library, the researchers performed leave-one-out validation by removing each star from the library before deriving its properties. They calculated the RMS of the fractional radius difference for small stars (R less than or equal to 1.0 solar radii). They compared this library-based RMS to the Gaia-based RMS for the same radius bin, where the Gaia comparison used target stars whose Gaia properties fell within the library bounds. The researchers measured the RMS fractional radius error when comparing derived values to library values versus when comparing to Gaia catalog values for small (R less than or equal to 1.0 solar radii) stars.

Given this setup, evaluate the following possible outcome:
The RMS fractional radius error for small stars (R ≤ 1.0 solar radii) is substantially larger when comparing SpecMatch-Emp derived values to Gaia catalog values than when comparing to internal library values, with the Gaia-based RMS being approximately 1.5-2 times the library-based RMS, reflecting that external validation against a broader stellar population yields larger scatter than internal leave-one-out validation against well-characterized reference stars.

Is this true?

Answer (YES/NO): NO